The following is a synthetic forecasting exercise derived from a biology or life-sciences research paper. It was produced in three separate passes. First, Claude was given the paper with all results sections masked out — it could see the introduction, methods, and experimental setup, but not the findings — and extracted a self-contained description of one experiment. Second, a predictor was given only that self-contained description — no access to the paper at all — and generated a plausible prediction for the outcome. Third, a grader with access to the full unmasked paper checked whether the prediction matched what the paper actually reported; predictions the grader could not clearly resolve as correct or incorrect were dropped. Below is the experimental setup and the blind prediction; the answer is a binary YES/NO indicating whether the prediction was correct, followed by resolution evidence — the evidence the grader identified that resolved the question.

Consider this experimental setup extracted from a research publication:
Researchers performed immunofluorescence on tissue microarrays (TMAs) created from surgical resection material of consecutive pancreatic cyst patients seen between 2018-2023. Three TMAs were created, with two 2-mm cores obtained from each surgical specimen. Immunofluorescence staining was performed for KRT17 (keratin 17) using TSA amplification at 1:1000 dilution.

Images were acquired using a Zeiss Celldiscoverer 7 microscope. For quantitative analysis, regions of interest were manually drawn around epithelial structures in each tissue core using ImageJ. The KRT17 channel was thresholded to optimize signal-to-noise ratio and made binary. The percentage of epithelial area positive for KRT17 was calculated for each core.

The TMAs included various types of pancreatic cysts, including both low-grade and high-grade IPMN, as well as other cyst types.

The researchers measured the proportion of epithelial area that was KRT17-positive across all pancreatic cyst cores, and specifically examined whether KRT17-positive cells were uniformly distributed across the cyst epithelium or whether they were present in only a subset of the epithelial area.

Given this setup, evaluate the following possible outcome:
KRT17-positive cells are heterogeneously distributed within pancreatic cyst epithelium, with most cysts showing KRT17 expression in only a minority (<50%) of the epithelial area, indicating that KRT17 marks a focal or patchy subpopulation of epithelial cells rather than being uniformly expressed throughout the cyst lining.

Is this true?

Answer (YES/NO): YES